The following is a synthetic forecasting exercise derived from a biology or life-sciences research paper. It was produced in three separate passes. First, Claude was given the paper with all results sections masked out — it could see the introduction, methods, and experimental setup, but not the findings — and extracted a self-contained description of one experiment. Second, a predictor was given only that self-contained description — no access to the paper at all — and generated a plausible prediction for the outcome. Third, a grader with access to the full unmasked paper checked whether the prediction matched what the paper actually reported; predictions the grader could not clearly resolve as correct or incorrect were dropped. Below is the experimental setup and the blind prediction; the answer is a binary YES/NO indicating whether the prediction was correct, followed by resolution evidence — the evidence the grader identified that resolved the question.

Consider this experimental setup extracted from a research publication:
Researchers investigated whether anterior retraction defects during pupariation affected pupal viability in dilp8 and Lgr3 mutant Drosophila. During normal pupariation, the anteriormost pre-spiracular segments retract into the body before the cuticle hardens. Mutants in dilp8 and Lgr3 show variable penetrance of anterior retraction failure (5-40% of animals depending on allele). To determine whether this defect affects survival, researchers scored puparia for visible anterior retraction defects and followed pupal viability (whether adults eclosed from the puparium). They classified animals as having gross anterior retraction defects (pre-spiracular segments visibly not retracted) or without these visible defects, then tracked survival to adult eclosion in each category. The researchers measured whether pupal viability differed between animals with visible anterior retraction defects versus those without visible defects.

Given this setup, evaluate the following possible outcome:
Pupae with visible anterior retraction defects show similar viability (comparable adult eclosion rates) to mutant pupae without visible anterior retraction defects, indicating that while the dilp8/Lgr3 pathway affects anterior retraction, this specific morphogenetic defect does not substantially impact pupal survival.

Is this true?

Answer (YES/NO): NO